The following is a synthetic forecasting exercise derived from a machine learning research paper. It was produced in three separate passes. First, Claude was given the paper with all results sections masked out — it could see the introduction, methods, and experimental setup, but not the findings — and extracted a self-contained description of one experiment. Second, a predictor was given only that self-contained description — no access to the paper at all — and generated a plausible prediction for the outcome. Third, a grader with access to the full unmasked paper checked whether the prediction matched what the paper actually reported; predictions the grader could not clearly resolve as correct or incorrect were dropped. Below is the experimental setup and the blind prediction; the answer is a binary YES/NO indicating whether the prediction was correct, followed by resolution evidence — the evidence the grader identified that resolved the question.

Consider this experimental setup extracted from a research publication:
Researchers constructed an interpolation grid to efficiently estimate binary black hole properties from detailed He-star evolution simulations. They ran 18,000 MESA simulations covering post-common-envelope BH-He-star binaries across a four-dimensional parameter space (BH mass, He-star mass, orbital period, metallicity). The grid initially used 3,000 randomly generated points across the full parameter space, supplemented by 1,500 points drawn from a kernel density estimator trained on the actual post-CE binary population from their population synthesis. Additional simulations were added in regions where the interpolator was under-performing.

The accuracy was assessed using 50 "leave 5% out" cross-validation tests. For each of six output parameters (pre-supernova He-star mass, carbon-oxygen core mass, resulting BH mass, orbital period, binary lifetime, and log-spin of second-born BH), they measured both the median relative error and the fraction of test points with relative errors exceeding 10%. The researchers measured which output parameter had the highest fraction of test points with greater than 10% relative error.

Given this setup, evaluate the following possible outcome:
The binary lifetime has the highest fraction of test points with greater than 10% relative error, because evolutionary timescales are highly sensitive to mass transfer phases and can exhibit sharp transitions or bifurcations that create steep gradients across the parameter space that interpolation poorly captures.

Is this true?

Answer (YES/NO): NO